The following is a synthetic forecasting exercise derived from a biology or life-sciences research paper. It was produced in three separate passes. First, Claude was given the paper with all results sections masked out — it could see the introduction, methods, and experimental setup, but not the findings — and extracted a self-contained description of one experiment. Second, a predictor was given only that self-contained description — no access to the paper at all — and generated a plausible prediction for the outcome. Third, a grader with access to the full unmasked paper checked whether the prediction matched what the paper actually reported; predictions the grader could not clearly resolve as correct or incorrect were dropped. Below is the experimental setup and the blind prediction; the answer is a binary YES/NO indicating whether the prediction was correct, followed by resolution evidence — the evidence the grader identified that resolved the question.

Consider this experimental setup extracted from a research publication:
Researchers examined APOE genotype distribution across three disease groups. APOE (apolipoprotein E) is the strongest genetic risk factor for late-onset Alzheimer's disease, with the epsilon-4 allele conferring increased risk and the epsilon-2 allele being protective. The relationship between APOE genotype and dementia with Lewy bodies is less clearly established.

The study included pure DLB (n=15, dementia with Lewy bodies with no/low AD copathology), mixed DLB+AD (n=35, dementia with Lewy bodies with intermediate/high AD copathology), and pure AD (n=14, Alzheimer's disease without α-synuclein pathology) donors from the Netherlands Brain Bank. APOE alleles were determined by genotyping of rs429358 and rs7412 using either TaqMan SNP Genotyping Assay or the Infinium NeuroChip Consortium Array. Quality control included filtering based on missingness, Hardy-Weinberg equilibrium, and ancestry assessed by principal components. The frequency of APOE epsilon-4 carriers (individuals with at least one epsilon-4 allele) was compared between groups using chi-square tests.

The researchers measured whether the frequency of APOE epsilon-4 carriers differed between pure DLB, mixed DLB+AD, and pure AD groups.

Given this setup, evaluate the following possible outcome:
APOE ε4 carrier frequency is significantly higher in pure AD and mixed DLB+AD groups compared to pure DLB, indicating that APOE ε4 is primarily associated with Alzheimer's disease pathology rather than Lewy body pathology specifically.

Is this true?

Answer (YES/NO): NO